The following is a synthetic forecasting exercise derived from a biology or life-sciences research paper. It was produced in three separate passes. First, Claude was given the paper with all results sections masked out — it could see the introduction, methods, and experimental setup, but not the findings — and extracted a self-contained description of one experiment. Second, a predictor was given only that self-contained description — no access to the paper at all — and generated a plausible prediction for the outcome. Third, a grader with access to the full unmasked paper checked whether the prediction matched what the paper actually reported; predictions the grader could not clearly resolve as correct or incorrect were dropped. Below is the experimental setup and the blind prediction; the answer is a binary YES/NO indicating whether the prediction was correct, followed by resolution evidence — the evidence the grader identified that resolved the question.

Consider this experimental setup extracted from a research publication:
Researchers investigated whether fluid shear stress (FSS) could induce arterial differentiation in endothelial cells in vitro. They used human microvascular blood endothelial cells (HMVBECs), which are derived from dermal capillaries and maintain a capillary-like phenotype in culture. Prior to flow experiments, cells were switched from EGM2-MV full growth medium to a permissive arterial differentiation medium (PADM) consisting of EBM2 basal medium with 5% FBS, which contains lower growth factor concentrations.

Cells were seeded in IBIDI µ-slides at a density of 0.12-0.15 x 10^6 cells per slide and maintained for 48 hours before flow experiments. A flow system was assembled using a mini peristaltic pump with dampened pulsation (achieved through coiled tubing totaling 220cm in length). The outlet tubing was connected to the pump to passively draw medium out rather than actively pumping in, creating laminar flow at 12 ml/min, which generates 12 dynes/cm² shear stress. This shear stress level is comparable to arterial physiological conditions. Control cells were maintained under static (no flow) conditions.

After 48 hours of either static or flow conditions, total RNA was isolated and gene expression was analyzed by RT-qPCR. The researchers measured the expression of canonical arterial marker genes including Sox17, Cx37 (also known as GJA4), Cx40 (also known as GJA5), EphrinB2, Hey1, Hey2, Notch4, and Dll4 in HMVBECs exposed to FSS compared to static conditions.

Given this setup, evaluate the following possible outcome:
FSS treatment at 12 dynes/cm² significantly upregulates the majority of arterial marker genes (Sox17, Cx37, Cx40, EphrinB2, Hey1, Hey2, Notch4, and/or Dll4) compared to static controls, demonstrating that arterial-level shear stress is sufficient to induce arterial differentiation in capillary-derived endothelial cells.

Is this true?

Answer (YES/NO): YES